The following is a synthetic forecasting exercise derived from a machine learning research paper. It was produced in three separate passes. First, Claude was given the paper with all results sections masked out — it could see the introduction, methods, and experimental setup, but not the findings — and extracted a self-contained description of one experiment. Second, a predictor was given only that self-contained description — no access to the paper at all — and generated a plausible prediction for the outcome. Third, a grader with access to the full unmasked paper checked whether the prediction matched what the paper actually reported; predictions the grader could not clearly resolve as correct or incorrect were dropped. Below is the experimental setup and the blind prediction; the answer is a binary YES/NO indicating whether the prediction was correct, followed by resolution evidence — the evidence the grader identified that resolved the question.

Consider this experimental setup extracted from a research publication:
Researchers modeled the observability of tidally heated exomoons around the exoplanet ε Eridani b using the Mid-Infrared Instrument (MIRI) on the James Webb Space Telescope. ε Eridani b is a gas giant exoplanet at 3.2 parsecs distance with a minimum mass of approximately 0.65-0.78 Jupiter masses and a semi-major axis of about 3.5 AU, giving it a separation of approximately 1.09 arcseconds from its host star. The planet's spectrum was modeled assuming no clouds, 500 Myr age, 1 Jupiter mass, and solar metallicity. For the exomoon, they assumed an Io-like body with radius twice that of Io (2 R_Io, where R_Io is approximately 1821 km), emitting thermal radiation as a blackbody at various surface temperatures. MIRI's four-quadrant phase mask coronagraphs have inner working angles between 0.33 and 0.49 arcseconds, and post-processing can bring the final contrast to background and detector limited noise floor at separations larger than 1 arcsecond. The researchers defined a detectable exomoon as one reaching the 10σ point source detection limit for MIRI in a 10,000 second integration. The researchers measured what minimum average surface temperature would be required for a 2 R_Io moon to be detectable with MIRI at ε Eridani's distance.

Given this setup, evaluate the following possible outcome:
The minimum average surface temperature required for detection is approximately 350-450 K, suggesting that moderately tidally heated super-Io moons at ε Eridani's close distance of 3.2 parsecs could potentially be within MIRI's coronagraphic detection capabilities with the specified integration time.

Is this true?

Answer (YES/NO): NO